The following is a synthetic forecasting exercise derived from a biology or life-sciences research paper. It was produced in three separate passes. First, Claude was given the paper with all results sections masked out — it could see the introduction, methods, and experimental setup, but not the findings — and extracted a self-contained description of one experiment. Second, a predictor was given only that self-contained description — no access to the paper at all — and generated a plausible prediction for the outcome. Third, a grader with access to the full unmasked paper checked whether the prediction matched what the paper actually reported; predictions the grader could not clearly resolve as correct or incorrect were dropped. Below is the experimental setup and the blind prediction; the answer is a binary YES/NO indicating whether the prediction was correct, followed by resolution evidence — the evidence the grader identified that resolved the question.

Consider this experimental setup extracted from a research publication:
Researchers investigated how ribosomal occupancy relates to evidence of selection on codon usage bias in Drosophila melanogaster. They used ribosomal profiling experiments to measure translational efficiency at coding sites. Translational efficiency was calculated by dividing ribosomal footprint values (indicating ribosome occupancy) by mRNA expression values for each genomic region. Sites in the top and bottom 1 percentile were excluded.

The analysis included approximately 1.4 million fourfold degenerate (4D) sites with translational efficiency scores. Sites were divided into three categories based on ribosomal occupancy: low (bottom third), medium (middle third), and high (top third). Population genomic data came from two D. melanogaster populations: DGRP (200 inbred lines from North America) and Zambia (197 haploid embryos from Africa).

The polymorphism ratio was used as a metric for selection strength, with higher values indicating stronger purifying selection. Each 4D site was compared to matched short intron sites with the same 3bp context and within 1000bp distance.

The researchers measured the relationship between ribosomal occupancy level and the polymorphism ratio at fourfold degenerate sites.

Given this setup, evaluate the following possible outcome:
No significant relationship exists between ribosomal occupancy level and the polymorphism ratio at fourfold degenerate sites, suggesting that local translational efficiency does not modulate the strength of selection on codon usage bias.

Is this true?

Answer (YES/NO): YES